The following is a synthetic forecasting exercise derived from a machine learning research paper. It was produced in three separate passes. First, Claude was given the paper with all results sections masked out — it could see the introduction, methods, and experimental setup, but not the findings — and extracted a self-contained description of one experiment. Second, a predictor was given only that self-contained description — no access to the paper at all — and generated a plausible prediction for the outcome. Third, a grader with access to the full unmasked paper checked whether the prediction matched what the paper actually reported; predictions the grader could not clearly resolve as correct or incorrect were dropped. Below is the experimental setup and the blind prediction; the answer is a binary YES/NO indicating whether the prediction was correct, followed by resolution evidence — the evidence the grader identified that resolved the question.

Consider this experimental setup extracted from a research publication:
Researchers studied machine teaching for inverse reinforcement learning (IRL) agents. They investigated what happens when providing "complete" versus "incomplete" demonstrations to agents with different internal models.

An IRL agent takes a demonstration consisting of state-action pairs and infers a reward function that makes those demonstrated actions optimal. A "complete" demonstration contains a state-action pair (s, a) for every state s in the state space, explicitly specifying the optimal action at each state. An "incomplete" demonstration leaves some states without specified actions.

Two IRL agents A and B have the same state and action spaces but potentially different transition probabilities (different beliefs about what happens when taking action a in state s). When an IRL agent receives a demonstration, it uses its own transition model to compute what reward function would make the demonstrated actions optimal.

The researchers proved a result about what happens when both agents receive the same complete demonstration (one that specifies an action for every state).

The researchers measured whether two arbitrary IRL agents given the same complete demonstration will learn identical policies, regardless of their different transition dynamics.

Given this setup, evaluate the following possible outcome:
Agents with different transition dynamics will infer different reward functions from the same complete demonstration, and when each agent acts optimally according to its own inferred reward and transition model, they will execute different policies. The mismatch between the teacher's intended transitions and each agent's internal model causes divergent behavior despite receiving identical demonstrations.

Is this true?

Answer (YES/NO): NO